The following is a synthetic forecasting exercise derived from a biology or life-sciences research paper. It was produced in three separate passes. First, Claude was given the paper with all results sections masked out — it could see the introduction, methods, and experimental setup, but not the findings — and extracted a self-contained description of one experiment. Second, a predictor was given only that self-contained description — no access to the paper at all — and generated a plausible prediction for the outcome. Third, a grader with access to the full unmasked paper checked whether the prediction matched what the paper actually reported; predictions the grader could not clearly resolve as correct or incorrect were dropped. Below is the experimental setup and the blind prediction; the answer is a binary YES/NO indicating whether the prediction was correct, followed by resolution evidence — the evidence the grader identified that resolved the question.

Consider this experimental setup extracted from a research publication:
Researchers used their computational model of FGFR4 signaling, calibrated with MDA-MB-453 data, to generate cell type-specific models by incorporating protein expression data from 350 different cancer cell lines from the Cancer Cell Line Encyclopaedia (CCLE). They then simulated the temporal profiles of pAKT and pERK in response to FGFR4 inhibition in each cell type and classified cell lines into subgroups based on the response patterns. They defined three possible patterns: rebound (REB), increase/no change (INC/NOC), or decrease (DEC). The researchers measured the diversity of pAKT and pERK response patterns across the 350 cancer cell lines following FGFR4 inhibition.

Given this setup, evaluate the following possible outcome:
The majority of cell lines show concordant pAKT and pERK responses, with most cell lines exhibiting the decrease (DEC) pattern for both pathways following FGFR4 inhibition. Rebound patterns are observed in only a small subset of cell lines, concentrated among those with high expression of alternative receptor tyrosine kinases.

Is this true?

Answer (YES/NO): NO